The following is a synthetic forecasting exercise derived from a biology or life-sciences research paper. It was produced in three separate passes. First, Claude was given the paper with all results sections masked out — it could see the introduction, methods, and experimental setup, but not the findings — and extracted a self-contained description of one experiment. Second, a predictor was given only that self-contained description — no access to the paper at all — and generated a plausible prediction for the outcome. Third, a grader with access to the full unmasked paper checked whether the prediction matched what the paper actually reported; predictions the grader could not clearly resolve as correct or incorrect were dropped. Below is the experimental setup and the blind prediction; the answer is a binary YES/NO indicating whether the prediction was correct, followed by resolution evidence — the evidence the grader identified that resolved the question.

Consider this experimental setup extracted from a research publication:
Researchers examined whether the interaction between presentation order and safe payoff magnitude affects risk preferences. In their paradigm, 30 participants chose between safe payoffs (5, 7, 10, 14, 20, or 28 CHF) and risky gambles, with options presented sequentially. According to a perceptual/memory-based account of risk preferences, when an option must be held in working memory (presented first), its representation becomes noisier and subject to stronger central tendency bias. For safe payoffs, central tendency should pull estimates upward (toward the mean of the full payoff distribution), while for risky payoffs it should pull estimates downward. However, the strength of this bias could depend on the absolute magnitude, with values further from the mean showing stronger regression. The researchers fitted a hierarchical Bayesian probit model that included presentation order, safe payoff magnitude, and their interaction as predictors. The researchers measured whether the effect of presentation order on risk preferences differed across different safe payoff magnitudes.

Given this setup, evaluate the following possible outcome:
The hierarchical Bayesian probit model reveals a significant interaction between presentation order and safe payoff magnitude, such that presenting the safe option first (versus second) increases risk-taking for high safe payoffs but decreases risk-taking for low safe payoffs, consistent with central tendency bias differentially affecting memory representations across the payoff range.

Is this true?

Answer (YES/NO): YES